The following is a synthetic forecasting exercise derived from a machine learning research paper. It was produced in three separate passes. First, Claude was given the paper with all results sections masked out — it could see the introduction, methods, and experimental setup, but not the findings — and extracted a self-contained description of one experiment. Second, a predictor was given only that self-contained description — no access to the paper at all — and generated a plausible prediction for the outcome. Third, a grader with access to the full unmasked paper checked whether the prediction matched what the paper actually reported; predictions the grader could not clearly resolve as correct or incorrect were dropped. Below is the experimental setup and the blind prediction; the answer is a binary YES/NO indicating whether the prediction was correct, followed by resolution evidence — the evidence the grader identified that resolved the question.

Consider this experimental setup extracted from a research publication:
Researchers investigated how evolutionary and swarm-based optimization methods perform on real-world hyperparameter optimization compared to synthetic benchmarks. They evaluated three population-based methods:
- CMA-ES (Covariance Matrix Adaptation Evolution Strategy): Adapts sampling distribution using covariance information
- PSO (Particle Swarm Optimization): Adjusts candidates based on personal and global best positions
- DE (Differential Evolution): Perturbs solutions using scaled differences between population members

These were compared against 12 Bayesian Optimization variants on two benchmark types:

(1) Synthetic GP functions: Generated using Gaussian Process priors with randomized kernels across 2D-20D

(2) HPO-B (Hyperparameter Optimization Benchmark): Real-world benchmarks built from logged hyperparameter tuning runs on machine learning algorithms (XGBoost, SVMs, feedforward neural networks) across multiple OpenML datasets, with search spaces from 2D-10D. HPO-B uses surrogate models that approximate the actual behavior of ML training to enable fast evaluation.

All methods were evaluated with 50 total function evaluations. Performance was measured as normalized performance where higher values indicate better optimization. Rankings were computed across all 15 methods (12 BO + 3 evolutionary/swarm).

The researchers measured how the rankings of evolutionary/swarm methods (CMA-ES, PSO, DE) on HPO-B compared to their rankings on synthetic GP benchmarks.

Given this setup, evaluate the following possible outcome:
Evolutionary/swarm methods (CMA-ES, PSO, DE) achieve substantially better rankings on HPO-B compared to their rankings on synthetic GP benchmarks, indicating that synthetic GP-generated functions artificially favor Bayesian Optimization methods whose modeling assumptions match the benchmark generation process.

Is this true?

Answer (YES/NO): NO